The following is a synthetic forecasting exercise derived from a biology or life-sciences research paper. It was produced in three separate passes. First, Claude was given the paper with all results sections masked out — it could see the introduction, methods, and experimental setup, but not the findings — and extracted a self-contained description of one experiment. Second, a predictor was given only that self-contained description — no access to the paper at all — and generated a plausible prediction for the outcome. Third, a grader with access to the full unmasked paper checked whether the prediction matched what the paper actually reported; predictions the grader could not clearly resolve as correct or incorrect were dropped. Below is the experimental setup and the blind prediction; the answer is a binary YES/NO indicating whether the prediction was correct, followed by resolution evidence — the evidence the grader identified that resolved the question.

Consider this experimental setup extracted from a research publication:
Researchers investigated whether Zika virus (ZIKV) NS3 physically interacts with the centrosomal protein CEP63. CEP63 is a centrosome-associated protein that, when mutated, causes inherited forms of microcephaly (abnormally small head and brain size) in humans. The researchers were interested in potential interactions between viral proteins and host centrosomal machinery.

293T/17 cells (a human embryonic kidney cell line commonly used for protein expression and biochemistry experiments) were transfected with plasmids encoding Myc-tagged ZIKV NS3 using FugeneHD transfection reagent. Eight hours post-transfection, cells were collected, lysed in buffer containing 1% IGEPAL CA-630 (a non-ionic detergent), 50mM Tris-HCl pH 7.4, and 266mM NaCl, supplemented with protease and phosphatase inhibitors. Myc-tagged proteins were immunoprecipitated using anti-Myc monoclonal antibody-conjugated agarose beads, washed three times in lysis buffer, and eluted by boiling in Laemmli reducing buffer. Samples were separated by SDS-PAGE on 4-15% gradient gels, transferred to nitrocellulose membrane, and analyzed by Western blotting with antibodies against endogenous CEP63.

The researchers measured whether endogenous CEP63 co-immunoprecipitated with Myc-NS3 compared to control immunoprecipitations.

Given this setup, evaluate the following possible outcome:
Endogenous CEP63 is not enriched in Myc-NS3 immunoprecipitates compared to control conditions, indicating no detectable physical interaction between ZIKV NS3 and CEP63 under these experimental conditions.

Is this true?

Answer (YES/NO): NO